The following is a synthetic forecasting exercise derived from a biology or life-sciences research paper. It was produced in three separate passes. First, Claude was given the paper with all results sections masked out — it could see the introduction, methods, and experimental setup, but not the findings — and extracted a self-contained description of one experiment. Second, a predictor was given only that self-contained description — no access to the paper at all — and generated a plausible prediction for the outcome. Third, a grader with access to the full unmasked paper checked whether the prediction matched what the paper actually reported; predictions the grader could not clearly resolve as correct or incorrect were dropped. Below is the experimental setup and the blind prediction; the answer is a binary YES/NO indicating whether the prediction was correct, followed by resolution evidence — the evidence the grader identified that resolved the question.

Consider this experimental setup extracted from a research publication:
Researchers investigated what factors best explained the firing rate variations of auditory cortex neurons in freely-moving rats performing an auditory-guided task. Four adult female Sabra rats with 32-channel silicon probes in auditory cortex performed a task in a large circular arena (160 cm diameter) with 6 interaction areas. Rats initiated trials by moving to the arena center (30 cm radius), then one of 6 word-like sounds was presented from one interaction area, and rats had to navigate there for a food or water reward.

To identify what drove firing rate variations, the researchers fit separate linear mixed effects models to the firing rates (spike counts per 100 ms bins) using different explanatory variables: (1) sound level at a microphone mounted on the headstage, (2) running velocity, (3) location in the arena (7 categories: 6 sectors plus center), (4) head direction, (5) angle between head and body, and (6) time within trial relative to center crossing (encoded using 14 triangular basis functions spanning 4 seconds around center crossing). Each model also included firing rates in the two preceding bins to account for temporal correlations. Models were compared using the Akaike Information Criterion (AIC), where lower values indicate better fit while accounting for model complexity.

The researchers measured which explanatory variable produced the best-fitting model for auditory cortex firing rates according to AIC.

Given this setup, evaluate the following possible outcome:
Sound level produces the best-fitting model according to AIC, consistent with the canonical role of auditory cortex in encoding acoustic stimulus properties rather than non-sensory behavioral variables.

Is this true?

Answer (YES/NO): YES